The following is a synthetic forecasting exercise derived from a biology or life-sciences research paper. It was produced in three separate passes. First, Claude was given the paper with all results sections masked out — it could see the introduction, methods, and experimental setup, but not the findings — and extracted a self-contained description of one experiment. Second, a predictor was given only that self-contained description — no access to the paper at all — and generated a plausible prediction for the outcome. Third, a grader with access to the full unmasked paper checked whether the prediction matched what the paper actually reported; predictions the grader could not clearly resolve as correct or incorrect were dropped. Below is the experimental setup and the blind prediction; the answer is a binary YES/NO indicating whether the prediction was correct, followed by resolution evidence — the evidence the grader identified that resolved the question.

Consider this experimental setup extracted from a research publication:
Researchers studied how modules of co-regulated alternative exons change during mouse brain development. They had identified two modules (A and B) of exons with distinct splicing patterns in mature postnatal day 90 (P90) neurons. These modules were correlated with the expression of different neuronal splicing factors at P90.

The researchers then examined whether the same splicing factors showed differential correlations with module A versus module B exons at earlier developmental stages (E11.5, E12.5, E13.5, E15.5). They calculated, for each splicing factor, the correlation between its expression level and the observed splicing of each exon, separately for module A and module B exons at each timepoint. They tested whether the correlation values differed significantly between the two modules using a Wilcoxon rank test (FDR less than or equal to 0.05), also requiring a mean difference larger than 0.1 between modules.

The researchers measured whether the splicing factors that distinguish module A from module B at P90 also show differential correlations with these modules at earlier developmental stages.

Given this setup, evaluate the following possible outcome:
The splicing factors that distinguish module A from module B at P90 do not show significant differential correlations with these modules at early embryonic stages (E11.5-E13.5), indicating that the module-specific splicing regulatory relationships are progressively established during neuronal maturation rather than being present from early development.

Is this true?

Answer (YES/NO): YES